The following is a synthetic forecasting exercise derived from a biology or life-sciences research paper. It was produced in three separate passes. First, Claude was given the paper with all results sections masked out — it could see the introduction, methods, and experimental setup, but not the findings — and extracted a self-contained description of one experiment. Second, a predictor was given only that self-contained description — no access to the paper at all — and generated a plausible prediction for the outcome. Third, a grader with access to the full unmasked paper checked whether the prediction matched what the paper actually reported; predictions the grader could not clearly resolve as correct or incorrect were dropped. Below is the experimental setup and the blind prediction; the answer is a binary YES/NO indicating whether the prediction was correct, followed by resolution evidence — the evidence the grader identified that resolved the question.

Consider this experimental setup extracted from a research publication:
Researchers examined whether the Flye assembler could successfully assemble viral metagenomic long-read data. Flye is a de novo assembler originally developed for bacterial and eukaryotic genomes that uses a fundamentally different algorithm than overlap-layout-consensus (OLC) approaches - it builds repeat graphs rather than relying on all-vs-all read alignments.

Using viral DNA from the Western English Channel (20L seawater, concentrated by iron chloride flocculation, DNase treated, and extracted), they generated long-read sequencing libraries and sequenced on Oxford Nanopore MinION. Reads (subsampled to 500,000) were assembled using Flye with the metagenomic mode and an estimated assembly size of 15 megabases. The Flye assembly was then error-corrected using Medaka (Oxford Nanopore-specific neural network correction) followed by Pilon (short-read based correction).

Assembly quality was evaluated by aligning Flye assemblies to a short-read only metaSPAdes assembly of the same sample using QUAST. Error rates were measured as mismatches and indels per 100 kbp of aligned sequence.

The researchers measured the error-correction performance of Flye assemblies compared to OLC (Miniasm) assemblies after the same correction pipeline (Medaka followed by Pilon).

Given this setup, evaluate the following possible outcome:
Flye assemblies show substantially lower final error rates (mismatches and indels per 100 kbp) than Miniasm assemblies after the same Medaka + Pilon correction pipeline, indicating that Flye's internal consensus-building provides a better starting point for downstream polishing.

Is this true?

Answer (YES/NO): NO